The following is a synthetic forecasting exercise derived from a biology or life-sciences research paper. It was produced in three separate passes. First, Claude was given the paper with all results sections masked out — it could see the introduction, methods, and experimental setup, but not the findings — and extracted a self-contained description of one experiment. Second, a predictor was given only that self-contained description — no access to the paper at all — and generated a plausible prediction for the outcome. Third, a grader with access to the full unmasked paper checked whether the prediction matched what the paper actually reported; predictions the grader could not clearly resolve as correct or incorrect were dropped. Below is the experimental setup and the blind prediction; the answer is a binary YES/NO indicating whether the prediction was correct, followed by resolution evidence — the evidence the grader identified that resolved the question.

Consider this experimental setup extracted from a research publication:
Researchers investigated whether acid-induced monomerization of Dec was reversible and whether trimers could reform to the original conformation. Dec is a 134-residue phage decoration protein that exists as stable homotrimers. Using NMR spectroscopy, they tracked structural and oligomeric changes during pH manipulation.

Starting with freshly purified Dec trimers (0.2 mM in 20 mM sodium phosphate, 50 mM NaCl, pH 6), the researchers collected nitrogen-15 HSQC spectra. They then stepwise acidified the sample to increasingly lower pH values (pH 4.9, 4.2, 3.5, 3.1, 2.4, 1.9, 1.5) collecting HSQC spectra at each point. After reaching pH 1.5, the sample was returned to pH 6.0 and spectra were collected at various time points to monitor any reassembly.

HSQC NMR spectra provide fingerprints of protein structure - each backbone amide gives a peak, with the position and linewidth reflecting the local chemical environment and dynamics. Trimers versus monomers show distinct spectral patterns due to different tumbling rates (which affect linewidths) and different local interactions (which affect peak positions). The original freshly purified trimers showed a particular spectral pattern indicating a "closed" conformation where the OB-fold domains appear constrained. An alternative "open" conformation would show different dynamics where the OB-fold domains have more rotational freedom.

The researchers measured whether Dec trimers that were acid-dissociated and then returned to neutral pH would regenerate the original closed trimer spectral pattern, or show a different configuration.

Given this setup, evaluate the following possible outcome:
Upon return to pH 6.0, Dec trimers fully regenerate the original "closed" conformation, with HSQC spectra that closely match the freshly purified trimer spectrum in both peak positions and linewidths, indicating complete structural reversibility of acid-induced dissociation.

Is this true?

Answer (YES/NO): NO